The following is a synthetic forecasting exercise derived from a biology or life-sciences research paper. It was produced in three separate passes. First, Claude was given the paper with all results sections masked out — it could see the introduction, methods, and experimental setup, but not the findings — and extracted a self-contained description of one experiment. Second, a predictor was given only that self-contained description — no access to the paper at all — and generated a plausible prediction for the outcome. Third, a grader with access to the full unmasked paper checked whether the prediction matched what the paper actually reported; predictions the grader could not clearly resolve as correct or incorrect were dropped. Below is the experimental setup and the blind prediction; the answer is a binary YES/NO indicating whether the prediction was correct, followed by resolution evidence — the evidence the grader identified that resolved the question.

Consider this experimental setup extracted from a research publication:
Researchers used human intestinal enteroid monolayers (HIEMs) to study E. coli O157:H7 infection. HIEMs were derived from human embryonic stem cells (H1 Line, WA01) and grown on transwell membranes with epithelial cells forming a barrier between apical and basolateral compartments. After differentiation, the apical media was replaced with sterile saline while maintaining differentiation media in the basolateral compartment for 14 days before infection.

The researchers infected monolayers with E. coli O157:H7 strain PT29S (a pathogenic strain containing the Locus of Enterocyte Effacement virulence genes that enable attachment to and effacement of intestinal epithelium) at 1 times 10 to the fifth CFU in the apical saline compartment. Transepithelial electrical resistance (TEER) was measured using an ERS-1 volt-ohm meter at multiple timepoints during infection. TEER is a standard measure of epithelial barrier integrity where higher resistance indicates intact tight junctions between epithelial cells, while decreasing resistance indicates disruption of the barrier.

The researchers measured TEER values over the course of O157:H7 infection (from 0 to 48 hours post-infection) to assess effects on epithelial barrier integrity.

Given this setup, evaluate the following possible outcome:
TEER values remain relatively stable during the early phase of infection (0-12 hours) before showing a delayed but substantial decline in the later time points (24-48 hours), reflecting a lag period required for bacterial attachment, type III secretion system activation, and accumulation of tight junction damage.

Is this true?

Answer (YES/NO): YES